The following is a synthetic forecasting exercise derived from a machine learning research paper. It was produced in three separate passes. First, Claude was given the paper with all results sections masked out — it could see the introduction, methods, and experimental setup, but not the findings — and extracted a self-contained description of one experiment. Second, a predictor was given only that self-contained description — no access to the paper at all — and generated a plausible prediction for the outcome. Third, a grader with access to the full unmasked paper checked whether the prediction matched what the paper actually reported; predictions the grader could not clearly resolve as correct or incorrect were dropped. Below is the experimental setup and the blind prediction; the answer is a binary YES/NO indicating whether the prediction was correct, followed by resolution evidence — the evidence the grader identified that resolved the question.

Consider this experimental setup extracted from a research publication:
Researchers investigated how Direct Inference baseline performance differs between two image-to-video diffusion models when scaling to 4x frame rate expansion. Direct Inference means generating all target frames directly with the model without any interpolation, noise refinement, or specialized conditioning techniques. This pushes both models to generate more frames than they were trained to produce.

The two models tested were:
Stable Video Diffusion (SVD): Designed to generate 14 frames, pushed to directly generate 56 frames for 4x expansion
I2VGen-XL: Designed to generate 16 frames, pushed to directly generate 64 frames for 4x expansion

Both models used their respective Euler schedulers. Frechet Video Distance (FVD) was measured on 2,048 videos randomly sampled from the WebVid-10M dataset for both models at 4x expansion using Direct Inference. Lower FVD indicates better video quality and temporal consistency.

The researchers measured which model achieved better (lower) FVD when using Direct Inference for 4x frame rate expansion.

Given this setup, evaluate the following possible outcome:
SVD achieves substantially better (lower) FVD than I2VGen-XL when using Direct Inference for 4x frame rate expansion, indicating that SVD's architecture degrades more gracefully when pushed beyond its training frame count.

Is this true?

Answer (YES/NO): YES